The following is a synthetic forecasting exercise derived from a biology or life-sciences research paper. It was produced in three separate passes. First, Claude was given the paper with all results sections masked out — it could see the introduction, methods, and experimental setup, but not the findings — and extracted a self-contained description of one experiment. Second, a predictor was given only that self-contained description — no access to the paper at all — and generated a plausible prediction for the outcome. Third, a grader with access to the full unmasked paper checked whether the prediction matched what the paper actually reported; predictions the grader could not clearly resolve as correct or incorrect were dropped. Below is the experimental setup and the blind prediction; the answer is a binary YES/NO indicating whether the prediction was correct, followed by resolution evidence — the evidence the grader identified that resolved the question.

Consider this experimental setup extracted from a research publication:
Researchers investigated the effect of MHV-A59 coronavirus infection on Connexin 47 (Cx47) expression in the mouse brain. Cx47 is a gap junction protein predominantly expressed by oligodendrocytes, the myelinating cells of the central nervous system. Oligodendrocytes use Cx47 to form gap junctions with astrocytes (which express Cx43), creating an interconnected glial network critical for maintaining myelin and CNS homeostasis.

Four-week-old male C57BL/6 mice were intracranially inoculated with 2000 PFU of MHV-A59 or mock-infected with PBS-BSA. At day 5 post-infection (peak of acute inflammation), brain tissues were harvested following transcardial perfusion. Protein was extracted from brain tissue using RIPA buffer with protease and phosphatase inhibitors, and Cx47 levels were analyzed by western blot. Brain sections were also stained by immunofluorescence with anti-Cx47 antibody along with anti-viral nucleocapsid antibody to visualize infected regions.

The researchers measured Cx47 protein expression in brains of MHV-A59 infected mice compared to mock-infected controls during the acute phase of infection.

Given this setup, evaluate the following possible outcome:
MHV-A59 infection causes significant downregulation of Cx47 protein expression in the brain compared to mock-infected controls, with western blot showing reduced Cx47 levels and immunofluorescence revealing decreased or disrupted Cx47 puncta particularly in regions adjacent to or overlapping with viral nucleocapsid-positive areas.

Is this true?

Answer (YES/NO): NO